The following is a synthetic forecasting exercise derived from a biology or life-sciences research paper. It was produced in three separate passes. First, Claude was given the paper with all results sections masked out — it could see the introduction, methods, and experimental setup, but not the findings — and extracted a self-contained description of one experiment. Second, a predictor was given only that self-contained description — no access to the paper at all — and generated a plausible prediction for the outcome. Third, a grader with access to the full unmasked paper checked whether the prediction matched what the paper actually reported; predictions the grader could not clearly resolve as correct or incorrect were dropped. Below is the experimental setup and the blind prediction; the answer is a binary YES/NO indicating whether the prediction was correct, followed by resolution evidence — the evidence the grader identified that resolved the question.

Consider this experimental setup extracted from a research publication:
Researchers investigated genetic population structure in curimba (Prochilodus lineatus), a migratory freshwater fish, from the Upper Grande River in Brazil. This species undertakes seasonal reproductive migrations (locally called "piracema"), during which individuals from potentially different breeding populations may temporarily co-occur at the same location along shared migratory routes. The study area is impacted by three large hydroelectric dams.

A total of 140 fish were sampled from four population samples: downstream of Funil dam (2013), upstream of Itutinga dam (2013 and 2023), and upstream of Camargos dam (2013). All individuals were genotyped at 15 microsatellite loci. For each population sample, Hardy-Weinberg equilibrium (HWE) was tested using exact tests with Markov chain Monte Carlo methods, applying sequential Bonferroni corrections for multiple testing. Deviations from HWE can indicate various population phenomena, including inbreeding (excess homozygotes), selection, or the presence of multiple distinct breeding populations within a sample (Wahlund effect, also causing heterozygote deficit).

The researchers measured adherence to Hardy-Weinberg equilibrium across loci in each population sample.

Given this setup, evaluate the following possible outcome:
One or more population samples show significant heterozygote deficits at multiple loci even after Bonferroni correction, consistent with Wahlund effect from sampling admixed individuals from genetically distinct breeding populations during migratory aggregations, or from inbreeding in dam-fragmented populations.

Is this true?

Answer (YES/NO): YES